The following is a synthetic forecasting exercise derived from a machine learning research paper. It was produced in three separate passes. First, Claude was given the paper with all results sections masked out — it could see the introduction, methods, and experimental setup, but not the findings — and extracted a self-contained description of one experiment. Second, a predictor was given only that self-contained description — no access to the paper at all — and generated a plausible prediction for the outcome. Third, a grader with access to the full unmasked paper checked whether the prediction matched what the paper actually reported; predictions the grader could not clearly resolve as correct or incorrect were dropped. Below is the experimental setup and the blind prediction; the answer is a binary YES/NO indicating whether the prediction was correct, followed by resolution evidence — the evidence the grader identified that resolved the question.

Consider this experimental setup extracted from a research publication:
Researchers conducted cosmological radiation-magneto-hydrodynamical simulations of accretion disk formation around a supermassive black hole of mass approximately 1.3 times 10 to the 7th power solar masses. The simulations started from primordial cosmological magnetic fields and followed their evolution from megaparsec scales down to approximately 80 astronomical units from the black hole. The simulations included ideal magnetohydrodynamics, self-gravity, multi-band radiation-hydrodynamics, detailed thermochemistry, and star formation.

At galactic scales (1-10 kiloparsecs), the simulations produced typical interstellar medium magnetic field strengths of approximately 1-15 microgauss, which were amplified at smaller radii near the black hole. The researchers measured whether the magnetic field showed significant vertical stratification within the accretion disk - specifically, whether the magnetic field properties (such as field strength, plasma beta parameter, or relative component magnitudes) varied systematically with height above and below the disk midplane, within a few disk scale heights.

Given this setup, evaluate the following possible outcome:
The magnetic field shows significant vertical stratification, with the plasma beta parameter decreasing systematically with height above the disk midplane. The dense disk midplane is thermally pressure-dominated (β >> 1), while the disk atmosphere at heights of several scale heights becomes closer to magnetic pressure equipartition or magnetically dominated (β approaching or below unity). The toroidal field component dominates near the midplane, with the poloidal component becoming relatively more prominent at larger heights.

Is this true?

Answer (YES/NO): NO